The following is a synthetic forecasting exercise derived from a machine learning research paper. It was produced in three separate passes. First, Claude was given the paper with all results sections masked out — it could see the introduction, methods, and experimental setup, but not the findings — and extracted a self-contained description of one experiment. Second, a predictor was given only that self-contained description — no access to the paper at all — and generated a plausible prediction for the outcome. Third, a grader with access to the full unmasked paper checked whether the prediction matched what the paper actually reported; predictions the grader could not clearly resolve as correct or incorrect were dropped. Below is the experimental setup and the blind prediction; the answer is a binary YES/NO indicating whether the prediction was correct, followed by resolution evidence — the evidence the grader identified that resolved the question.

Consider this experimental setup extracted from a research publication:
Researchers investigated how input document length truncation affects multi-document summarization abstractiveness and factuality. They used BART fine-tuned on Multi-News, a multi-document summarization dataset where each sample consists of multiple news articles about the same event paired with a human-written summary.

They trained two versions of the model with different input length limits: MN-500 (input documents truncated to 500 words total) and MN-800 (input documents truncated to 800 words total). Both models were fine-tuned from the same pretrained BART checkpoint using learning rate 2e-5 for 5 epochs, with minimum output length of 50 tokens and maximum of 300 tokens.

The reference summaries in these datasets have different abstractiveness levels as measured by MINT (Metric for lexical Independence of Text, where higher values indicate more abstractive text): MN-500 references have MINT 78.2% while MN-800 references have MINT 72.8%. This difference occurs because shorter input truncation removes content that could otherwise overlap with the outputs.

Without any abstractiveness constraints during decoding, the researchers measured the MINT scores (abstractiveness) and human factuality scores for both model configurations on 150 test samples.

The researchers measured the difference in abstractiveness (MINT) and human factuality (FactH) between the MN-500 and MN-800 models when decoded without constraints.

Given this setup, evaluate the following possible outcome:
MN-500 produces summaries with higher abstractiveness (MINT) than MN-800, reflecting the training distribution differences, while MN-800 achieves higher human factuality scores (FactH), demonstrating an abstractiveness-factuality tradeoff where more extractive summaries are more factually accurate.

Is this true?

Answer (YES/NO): YES